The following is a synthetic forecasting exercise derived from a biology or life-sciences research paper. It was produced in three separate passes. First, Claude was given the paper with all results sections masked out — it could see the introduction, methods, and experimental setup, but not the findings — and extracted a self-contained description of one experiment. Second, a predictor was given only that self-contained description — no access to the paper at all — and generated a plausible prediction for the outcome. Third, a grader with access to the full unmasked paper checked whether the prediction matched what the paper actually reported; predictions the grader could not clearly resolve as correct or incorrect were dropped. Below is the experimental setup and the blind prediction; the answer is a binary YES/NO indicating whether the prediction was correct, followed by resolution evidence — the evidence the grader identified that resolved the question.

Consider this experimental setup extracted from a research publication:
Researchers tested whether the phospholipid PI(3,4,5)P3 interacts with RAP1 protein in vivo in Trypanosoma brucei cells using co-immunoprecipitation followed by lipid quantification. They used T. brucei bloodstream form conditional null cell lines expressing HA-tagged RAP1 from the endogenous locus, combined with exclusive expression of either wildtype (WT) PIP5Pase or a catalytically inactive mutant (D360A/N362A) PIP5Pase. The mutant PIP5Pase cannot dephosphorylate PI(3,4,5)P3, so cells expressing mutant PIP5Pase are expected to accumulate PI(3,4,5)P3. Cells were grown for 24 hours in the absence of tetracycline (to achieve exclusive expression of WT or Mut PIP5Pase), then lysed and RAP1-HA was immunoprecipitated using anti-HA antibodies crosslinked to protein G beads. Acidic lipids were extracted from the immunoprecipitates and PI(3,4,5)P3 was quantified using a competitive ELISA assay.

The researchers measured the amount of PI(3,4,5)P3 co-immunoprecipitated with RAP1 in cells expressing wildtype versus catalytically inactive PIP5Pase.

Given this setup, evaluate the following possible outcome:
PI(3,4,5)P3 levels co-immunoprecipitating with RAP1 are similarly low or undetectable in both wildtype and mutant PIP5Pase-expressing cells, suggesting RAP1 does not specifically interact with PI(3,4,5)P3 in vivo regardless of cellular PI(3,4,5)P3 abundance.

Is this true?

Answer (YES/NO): NO